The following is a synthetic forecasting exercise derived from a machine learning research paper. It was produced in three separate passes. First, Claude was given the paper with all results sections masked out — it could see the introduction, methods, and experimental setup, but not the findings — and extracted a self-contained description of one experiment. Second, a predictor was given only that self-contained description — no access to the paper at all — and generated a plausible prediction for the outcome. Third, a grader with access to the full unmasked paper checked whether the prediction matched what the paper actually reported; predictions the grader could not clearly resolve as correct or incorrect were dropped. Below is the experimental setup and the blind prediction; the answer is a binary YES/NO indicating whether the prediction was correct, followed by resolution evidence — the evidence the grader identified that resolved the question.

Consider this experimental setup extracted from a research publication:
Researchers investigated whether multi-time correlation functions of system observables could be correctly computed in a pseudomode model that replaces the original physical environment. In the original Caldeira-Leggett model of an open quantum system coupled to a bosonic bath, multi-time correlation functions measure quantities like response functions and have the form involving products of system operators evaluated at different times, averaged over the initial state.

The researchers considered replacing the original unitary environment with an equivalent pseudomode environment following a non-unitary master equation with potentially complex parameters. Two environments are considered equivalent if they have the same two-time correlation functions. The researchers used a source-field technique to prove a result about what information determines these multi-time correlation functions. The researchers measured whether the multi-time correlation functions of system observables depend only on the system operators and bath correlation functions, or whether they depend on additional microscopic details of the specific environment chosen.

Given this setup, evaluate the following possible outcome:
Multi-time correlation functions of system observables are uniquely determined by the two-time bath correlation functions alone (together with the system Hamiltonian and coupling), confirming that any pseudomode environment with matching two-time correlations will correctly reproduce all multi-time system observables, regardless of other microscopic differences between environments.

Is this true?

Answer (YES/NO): YES